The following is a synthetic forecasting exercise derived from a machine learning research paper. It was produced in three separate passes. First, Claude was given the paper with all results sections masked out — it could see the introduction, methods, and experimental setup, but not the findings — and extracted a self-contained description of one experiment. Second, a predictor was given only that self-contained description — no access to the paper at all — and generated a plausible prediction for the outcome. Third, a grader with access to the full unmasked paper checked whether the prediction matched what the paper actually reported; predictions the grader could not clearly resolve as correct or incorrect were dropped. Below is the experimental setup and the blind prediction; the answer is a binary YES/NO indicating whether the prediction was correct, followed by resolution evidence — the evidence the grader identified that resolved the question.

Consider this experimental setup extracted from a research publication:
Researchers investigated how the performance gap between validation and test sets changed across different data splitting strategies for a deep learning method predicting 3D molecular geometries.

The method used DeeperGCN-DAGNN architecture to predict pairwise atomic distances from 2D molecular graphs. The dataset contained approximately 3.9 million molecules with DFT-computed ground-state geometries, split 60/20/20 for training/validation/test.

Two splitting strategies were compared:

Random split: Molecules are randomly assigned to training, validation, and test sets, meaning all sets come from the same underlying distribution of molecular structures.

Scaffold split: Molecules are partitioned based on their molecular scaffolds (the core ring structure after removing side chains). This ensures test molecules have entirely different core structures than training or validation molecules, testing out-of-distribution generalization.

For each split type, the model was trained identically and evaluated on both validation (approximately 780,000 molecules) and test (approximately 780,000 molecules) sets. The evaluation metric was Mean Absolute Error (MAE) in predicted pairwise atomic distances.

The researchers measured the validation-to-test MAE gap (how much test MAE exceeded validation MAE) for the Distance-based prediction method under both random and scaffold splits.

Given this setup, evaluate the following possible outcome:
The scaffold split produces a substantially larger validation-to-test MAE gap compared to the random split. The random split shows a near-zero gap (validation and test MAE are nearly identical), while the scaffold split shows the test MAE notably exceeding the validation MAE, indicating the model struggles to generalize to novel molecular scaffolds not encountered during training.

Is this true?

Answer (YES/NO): YES